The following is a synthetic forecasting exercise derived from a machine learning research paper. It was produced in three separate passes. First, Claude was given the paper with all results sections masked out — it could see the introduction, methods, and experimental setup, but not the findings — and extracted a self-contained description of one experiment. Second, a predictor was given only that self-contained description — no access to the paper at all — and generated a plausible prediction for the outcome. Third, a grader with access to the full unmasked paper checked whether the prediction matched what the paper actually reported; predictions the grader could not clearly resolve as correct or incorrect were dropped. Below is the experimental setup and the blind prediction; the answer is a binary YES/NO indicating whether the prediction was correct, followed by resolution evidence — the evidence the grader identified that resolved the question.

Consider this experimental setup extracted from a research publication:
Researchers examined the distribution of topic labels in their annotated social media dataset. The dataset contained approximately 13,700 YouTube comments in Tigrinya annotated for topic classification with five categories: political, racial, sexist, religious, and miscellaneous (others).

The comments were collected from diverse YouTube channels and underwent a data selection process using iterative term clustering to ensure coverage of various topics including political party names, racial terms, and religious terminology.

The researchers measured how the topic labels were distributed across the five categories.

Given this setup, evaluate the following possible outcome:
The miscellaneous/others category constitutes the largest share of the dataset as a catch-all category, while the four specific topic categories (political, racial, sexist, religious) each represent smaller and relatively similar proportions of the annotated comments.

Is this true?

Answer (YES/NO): NO